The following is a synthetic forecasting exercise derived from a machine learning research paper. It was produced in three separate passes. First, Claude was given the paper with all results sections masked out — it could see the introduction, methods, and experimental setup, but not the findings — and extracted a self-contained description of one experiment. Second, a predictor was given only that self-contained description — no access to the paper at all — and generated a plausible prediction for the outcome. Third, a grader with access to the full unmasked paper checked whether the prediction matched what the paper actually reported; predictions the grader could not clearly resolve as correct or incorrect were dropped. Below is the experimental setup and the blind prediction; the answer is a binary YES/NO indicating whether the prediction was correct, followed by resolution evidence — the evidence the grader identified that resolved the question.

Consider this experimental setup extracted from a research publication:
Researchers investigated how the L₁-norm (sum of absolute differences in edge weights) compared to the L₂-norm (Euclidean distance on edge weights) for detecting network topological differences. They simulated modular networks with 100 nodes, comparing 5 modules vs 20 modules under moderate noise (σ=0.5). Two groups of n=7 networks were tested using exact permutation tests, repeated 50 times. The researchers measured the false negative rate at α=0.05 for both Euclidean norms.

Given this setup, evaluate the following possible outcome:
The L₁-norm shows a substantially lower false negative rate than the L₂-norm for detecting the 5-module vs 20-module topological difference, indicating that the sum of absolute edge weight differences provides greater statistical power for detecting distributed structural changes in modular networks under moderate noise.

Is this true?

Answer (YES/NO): NO